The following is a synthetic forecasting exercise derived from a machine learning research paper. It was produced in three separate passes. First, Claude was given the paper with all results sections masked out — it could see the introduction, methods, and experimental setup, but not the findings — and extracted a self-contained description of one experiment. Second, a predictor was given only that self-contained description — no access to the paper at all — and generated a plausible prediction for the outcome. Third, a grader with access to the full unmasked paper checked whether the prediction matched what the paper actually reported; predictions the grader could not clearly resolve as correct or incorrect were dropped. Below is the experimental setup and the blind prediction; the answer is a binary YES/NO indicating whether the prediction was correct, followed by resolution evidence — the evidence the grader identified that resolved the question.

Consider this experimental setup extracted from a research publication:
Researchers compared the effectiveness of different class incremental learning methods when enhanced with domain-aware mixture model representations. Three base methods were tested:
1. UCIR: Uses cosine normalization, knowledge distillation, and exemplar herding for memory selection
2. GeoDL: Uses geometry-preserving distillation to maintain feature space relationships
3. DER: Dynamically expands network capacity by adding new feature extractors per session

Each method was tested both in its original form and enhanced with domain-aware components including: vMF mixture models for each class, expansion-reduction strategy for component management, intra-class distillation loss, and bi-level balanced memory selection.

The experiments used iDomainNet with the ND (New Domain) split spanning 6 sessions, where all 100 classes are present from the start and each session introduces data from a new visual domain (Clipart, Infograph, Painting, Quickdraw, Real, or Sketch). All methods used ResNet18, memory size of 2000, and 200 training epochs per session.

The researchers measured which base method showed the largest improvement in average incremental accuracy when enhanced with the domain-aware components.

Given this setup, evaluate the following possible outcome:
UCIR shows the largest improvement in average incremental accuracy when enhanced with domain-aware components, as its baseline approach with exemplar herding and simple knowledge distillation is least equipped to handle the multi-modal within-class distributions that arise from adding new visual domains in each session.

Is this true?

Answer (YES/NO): NO